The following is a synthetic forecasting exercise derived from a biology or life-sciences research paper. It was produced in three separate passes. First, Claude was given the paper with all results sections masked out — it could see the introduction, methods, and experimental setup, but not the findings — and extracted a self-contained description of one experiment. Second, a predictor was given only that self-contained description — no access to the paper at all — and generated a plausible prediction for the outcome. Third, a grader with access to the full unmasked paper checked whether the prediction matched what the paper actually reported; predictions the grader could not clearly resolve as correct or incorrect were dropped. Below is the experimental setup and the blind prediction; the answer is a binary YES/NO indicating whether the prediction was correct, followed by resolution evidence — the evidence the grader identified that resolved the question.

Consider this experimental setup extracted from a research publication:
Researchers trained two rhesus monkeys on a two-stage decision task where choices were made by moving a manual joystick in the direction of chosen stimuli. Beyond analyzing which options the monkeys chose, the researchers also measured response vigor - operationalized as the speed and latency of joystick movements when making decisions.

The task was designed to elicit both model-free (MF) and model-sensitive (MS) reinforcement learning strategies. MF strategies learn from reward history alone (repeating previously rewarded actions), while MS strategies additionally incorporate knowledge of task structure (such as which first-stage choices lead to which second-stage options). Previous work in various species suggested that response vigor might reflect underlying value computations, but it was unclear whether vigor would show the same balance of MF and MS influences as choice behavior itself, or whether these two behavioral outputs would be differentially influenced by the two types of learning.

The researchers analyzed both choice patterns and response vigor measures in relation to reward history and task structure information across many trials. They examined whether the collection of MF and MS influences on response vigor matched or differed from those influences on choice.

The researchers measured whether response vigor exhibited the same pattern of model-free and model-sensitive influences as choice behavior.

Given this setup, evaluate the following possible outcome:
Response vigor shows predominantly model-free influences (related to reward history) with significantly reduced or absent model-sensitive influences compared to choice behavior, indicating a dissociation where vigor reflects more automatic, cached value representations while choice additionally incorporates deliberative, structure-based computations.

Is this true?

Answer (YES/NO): YES